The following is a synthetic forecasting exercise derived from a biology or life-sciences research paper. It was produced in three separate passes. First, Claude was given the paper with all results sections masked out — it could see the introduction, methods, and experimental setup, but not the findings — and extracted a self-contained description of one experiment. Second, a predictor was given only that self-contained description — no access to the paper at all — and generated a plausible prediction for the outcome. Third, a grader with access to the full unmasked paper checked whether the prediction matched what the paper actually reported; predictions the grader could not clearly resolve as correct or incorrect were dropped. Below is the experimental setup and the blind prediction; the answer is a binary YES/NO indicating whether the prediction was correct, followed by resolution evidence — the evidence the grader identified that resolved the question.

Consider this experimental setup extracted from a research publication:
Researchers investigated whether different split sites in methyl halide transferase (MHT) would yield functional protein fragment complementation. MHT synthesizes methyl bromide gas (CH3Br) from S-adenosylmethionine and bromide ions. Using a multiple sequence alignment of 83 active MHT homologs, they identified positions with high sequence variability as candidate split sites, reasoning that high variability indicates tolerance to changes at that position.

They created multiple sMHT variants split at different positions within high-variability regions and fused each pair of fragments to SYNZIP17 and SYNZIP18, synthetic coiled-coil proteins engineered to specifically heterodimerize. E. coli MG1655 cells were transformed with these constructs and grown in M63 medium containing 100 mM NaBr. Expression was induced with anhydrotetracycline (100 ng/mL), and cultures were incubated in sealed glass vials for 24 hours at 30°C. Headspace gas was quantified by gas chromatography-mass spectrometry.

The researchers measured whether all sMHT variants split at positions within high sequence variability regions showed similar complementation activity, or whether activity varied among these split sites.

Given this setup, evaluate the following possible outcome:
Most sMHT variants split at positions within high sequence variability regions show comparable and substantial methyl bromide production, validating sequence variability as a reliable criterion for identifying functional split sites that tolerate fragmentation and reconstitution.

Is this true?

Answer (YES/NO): NO